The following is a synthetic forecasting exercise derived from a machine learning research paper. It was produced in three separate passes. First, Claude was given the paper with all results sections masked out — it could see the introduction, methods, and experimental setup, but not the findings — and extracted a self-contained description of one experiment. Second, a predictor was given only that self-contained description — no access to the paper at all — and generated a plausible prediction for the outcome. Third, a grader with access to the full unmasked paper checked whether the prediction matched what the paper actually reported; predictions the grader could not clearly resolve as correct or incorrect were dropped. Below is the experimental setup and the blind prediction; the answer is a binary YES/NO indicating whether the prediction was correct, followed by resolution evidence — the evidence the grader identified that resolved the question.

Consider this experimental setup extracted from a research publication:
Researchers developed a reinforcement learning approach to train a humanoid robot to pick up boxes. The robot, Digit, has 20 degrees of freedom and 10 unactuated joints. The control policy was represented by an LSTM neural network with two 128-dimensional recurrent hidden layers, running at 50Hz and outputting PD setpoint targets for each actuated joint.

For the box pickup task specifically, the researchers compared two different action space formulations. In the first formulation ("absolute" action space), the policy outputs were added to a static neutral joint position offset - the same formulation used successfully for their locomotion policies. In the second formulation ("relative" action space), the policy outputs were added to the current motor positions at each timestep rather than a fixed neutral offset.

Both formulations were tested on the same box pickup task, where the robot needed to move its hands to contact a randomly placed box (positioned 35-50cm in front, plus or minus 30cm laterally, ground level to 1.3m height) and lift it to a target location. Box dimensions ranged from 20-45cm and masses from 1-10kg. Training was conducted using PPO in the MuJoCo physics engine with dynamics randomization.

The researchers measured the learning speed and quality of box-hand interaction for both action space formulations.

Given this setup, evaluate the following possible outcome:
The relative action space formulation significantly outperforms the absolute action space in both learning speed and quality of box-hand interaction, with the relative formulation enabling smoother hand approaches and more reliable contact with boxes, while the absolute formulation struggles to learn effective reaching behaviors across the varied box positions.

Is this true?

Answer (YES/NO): NO